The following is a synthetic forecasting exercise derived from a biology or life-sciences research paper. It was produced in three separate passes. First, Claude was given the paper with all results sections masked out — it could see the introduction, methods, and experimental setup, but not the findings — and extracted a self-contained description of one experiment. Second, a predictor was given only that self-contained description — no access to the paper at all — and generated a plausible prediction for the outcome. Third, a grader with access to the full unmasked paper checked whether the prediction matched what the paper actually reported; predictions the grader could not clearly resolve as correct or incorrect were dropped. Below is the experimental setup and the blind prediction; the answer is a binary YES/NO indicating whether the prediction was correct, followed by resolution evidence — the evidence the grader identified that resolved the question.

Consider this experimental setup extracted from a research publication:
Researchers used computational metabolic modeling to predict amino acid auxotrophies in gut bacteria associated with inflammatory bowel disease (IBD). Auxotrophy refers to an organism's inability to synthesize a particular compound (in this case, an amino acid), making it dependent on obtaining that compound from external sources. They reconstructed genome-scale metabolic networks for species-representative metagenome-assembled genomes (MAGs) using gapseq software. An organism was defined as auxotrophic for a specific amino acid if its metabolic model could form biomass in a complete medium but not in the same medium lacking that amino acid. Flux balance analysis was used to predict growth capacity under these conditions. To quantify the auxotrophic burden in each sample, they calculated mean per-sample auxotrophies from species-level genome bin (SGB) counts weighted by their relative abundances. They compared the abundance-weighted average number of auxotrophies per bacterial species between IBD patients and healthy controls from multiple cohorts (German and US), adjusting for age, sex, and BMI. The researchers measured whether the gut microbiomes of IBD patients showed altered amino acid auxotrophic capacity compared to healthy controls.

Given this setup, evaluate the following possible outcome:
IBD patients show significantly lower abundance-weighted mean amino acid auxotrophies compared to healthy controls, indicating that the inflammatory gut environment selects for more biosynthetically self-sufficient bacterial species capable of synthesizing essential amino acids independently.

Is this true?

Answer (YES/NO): YES